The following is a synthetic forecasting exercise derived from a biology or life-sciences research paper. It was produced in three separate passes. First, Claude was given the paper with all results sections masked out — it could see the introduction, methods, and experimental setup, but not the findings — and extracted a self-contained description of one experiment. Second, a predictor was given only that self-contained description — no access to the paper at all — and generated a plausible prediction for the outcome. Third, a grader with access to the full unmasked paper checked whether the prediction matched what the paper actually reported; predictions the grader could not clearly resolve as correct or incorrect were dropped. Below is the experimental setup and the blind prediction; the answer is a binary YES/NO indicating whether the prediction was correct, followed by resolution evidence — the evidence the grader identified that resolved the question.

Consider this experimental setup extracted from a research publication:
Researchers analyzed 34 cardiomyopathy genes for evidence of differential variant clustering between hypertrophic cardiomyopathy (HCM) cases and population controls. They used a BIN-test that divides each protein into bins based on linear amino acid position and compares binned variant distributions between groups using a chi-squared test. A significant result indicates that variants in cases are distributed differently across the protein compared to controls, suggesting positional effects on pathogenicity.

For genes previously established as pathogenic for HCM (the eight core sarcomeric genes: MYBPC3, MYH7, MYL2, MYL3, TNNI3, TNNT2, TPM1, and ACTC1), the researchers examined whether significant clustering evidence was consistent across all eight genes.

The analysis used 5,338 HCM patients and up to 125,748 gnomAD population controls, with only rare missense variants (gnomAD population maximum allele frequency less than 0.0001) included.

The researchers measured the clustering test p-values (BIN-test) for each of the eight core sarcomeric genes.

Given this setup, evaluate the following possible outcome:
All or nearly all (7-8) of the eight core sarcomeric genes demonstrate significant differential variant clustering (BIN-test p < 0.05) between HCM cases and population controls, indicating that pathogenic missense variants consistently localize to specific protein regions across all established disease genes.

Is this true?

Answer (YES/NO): YES